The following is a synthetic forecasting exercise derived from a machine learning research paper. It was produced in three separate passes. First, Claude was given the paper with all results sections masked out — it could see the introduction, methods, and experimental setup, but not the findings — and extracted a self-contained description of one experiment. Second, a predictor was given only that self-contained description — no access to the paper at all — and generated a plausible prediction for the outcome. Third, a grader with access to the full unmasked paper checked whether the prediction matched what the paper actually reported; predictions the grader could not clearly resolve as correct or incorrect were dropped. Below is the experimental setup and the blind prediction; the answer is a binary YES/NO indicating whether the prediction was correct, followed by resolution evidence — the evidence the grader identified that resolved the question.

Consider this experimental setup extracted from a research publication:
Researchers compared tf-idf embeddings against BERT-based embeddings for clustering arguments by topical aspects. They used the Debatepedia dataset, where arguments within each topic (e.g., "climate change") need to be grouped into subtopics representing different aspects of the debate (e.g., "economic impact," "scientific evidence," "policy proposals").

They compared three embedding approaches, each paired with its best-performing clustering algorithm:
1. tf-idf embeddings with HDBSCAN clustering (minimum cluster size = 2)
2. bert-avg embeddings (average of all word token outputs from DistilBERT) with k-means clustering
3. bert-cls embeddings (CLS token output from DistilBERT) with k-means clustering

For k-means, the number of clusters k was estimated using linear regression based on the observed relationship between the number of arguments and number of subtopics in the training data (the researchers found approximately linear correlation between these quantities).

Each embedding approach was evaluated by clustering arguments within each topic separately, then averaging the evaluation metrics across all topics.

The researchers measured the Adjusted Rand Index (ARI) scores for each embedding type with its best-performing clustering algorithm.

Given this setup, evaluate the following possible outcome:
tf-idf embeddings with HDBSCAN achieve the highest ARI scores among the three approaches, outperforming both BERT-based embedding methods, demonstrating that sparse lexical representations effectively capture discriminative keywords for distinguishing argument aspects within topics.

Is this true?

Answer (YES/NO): YES